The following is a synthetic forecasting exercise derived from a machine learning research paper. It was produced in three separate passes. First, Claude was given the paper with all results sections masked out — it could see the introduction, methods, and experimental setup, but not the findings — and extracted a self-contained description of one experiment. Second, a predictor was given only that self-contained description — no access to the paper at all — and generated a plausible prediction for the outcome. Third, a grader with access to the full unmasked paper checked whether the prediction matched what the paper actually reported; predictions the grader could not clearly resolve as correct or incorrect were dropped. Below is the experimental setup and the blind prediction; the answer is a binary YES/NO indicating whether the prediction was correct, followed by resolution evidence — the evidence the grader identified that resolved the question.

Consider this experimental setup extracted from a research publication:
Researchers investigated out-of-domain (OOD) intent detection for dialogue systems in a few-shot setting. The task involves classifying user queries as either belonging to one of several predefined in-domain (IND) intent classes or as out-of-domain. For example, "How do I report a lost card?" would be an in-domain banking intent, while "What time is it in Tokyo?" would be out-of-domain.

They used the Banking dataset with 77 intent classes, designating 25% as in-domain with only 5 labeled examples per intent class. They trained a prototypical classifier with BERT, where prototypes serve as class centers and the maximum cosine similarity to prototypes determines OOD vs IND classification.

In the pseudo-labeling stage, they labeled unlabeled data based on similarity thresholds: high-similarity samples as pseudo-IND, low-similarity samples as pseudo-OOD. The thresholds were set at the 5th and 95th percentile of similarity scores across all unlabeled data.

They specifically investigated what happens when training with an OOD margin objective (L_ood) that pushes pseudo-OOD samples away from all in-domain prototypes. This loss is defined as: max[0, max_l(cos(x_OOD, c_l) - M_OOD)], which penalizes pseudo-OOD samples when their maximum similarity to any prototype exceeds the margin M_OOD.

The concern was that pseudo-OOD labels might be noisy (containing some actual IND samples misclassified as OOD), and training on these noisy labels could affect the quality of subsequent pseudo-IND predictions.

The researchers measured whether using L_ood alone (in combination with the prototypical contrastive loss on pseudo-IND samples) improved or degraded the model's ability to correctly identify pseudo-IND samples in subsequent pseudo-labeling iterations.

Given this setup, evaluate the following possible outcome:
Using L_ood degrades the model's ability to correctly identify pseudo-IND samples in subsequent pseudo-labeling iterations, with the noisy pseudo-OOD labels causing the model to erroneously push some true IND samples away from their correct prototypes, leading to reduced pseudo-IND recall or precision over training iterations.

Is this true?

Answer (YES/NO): YES